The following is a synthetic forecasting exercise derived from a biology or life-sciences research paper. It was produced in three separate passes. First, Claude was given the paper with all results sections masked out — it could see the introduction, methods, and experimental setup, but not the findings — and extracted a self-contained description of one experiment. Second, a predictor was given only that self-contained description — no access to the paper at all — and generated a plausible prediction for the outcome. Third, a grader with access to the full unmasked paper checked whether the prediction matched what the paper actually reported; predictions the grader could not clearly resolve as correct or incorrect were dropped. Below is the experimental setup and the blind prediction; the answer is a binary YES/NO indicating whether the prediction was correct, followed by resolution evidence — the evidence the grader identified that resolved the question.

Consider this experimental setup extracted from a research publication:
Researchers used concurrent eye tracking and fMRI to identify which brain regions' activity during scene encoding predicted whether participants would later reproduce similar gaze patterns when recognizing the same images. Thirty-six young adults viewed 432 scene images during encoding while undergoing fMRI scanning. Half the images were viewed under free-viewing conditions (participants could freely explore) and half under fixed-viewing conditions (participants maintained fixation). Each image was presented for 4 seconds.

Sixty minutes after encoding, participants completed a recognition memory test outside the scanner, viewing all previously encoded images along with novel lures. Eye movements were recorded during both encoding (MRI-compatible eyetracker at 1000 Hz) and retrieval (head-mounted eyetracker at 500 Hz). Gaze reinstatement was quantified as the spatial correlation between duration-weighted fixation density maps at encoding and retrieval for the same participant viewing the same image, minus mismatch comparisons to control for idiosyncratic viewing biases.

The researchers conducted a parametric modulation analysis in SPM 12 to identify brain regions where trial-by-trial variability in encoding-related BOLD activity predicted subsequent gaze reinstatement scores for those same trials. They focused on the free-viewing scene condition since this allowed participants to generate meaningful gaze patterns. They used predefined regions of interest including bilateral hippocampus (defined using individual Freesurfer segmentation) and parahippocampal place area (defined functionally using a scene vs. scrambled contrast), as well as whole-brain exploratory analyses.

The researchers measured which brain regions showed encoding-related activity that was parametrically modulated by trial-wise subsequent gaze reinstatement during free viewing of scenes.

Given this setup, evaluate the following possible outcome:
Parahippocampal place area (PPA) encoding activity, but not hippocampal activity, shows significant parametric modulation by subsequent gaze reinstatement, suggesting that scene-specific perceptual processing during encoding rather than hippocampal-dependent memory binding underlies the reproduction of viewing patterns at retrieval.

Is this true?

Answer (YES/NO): NO